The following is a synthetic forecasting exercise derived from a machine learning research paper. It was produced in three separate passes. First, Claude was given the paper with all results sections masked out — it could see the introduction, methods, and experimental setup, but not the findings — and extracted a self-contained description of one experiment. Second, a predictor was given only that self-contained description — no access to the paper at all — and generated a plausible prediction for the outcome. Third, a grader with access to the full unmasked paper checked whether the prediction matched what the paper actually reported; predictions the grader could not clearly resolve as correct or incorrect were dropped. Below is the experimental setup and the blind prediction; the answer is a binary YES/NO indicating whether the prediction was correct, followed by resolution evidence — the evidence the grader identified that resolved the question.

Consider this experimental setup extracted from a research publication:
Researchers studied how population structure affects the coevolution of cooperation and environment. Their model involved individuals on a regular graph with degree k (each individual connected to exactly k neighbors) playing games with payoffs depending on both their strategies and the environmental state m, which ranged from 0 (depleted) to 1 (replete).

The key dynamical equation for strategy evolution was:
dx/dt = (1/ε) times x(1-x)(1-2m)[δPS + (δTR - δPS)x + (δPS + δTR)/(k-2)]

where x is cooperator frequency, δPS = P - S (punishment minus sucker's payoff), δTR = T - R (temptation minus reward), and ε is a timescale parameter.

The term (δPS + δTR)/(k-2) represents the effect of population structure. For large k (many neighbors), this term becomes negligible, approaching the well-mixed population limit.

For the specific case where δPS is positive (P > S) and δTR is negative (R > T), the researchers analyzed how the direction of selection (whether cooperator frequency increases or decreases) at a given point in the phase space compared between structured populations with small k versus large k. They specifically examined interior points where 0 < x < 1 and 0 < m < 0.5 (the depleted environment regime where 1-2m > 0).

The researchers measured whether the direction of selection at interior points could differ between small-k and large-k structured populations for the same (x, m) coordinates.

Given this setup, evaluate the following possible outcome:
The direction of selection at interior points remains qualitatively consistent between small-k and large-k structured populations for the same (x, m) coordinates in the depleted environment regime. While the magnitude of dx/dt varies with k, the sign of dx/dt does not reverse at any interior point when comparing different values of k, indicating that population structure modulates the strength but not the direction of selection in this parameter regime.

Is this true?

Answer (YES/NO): NO